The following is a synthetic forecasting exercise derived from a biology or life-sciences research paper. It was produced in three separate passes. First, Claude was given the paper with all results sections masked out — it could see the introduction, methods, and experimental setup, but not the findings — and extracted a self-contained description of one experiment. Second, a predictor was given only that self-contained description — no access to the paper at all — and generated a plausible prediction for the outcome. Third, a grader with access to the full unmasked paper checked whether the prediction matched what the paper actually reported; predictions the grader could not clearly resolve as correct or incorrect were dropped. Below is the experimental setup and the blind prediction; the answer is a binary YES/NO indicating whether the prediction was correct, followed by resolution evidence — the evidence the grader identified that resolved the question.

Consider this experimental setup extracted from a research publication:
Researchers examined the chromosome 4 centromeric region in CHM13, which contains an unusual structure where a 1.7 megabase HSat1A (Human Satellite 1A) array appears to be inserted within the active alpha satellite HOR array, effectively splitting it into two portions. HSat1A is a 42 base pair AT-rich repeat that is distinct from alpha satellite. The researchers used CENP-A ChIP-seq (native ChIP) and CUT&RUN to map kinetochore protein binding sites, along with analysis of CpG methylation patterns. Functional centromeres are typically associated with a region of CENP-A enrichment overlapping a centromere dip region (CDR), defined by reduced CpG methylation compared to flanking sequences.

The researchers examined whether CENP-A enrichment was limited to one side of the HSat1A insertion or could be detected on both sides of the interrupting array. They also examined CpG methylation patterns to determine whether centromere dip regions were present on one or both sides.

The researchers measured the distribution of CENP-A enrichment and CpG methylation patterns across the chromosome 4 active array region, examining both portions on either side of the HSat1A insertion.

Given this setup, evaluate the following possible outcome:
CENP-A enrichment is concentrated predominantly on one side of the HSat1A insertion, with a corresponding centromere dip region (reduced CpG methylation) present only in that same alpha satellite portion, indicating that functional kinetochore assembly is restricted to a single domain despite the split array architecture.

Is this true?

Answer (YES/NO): NO